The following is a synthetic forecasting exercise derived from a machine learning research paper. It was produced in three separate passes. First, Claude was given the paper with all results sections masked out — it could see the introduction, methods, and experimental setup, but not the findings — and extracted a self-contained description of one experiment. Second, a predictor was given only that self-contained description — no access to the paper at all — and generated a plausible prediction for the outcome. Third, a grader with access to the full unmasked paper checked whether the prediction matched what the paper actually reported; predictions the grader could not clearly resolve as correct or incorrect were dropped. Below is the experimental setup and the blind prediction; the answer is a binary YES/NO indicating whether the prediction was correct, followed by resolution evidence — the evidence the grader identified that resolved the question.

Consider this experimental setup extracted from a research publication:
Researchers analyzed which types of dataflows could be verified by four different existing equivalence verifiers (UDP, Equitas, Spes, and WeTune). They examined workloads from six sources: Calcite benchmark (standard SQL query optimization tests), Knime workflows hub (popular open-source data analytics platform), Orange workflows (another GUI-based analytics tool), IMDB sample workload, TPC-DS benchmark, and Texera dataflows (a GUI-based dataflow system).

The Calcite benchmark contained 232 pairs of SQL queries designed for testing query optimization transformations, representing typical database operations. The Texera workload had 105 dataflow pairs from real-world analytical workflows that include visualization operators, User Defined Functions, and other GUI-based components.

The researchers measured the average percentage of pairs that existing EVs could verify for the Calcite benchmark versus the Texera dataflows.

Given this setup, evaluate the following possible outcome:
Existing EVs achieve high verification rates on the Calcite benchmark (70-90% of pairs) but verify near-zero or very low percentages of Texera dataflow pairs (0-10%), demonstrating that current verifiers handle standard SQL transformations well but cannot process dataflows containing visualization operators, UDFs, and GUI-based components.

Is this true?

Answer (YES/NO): NO